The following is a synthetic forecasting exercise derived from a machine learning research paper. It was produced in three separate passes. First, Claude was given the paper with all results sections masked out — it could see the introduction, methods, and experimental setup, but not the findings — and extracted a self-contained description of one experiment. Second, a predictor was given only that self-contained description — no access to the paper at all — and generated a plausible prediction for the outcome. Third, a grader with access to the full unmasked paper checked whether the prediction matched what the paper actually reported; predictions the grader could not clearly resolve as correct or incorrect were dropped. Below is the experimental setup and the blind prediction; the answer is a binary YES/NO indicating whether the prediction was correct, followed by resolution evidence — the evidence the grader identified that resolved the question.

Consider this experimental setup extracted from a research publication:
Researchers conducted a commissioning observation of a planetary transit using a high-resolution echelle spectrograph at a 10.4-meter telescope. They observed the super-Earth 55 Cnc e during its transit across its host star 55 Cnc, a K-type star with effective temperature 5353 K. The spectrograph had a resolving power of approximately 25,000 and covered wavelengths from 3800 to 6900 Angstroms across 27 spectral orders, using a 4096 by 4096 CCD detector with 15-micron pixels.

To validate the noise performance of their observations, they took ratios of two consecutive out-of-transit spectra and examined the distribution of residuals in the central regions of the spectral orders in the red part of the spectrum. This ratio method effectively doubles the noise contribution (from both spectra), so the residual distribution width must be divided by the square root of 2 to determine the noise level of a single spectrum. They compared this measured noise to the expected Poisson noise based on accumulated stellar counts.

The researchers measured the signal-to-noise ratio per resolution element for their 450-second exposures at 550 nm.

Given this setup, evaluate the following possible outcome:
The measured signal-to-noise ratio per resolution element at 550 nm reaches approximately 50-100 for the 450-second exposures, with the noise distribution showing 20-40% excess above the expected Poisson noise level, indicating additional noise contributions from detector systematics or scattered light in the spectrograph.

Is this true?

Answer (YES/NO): NO